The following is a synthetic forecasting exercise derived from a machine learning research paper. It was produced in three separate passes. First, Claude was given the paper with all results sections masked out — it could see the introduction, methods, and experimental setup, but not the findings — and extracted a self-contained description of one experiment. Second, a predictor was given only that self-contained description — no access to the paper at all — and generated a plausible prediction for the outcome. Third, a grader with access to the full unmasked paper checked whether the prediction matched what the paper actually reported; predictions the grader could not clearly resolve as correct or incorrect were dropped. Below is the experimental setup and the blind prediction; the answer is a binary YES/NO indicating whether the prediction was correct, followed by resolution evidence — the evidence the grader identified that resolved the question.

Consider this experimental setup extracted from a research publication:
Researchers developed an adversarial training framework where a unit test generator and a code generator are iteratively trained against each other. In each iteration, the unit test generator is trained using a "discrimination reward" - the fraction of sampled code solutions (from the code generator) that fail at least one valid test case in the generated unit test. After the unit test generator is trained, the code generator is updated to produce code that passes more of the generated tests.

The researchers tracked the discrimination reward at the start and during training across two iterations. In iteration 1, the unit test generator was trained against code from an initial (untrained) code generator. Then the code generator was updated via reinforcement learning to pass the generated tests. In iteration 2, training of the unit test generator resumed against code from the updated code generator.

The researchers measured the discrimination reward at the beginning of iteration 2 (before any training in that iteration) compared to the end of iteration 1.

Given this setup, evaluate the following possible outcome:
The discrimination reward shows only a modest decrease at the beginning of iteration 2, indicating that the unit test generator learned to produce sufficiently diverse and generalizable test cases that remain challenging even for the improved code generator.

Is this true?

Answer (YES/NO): NO